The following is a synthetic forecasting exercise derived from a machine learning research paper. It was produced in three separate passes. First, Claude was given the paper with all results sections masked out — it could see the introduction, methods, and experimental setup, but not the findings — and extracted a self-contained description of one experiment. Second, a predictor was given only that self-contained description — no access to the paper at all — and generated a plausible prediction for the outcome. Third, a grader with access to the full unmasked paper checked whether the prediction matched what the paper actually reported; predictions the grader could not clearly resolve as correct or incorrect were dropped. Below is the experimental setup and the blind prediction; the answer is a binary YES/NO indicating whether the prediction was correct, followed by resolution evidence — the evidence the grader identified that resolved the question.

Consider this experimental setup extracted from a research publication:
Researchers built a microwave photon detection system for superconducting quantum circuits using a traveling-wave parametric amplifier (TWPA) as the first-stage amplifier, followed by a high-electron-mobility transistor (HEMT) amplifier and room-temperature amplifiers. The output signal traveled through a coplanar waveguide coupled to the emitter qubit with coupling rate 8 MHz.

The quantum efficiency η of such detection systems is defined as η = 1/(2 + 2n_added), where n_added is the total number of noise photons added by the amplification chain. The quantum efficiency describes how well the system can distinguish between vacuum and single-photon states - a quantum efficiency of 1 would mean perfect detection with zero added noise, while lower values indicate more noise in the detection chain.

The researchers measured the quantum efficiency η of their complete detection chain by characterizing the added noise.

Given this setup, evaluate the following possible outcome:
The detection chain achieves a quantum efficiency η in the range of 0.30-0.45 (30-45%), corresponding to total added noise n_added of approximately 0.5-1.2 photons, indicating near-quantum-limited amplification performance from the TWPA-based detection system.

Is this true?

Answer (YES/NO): NO